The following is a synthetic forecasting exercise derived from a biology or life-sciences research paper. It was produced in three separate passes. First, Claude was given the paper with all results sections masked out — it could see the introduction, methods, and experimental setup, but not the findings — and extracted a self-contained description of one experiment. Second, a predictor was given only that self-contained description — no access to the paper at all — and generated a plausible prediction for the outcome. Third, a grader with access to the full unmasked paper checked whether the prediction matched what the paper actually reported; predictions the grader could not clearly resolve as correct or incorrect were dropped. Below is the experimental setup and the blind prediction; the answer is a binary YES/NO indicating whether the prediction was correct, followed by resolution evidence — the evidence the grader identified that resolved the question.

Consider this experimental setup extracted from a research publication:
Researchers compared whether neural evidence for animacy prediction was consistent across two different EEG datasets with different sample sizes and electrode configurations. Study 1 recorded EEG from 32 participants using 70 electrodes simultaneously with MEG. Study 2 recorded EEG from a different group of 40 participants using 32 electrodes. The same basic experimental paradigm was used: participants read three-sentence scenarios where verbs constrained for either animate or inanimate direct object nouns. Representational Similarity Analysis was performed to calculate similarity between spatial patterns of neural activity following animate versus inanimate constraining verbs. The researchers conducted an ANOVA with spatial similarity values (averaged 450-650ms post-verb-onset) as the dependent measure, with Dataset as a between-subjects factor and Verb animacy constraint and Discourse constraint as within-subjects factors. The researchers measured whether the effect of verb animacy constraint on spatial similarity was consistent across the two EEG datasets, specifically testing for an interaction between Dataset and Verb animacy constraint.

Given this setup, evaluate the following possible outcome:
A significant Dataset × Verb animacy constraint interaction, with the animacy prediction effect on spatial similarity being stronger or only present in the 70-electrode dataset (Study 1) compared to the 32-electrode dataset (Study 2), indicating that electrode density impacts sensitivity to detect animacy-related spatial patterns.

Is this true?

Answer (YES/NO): NO